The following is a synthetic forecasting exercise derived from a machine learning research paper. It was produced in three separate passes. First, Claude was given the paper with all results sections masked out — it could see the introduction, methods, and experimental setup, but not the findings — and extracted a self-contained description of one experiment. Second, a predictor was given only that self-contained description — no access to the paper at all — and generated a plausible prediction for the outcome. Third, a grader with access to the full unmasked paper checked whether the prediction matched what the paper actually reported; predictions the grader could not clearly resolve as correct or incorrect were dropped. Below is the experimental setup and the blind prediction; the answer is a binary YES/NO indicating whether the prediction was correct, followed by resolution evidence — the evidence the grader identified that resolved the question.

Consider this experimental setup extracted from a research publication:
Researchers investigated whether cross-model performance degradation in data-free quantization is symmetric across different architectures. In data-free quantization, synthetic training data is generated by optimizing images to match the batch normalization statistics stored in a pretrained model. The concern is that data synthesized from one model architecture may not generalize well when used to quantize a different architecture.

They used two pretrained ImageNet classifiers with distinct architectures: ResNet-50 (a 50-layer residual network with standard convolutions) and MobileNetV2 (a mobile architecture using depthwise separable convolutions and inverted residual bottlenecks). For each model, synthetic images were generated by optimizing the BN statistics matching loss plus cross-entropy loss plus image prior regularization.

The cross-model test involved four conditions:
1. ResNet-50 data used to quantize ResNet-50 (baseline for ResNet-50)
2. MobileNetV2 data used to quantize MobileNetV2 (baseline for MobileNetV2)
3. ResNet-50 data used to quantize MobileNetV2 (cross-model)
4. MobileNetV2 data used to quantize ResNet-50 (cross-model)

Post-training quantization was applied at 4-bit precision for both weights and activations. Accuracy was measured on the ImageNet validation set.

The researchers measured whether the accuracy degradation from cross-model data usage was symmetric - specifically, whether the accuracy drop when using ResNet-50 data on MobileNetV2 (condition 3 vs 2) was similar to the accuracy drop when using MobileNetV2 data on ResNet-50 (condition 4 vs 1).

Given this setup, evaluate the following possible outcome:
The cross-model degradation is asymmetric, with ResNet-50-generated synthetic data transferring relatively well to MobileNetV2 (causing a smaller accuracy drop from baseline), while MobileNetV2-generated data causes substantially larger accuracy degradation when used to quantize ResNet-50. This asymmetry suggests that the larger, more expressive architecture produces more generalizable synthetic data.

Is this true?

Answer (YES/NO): NO